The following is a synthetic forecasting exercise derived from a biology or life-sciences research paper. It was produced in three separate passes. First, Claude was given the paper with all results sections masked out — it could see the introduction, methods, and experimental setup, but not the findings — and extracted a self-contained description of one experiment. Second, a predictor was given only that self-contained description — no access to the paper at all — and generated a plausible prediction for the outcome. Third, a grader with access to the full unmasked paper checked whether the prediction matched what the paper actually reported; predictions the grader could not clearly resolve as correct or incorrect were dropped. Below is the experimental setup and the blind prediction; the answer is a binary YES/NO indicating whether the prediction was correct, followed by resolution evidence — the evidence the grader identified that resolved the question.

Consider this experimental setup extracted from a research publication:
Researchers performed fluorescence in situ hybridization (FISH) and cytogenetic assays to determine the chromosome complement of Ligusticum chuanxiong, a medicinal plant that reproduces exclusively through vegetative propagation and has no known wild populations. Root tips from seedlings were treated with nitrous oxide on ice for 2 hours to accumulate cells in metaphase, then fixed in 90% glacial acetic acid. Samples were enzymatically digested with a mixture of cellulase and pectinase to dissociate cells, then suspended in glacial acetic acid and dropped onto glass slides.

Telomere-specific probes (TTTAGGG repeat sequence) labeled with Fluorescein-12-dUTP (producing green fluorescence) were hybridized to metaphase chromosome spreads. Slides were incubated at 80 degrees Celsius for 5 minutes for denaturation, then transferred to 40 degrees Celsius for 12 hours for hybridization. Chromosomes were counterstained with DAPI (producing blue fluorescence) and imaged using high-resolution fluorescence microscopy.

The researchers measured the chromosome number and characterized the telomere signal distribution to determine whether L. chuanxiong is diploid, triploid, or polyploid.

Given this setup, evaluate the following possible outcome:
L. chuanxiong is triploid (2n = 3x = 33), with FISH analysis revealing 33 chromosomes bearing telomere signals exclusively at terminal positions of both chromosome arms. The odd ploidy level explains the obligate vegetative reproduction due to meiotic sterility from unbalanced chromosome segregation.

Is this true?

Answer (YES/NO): NO